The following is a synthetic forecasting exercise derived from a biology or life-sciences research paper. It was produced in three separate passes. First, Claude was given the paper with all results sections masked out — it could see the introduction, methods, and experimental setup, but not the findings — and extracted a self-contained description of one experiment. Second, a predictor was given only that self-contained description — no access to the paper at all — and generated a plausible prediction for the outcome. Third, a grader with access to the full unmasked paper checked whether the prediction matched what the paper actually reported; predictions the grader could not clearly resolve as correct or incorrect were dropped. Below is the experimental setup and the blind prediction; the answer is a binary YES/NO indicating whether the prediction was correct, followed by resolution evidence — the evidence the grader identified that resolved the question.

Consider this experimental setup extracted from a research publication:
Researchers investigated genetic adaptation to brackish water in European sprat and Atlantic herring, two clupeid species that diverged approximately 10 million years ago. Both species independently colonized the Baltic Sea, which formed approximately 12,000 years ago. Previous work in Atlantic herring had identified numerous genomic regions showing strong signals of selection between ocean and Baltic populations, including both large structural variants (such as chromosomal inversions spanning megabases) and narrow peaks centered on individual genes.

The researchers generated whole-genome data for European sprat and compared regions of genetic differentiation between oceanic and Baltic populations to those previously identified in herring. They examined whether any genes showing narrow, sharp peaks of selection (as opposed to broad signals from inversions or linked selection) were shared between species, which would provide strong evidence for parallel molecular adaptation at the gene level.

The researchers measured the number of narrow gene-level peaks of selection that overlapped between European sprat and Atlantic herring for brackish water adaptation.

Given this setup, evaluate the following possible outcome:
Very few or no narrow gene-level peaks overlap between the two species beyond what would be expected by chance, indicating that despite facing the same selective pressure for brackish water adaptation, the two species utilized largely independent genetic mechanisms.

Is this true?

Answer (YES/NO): YES